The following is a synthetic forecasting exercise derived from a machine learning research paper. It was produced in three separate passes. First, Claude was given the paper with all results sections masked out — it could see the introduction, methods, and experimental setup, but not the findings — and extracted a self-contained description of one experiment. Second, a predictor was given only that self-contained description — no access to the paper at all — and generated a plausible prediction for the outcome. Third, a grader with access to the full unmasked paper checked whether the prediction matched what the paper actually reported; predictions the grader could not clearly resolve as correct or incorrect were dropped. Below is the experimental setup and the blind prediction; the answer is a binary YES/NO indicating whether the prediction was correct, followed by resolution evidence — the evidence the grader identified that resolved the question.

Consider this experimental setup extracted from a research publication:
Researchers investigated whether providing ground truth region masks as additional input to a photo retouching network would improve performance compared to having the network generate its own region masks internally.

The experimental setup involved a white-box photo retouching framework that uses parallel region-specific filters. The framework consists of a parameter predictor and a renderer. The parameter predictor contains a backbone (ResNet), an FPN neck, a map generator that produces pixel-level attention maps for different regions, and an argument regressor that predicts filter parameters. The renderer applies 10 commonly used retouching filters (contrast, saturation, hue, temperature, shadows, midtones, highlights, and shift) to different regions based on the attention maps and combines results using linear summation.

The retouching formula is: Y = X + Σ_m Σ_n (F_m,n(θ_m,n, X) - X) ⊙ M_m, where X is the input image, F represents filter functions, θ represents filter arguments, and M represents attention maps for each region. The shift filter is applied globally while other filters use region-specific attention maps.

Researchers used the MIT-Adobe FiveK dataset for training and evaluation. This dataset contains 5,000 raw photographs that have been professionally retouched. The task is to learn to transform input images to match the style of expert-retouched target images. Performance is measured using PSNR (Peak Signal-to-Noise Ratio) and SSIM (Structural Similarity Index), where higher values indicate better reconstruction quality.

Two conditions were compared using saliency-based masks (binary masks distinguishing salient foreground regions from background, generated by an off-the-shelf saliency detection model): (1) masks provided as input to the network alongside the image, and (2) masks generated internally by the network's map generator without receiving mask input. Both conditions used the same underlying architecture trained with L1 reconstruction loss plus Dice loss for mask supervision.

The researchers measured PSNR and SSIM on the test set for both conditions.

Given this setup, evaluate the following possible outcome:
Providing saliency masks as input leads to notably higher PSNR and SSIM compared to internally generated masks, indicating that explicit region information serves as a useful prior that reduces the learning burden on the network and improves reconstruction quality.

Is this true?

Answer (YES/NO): NO